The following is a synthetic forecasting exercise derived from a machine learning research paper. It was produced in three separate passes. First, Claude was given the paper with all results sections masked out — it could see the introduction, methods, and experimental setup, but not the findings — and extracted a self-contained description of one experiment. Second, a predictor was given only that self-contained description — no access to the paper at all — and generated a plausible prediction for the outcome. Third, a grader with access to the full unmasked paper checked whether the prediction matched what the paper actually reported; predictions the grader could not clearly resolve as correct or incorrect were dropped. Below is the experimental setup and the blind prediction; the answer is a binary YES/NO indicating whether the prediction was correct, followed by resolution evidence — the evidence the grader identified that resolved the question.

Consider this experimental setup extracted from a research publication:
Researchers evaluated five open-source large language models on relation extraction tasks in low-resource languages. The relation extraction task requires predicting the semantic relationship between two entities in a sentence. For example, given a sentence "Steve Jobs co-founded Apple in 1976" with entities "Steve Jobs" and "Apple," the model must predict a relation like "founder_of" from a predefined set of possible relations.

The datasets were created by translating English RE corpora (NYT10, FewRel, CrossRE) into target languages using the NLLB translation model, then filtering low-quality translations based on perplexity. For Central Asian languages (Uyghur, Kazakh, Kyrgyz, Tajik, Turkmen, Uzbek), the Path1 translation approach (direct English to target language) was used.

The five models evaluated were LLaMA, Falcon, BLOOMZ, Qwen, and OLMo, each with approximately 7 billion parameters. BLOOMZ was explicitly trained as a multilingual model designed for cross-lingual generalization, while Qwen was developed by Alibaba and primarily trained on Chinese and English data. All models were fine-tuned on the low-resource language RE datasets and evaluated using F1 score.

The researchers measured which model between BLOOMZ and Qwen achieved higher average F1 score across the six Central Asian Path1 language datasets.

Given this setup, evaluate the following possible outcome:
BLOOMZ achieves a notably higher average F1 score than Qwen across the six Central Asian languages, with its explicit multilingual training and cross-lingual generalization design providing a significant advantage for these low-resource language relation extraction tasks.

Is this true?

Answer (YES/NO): NO